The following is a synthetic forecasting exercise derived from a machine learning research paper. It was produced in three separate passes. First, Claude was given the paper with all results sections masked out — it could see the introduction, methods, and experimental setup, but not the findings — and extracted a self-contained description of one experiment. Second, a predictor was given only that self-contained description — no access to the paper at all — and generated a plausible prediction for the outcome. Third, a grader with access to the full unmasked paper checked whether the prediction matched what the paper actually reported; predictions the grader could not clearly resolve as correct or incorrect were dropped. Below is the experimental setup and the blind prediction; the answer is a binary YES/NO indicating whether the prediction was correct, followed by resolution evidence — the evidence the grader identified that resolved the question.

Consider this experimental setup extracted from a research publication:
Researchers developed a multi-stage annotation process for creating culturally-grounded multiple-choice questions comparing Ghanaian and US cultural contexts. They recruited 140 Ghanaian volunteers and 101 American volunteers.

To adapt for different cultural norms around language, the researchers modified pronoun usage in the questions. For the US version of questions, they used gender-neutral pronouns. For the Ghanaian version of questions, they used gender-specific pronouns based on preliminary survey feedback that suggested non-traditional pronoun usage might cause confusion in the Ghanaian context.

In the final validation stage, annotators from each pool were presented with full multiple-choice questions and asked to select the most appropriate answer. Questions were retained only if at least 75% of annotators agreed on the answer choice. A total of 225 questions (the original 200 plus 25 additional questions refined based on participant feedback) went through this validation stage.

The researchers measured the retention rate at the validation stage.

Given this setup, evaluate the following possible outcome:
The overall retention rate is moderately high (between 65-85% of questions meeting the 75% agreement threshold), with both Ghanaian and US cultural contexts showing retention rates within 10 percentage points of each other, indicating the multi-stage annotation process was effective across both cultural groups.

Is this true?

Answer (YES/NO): YES